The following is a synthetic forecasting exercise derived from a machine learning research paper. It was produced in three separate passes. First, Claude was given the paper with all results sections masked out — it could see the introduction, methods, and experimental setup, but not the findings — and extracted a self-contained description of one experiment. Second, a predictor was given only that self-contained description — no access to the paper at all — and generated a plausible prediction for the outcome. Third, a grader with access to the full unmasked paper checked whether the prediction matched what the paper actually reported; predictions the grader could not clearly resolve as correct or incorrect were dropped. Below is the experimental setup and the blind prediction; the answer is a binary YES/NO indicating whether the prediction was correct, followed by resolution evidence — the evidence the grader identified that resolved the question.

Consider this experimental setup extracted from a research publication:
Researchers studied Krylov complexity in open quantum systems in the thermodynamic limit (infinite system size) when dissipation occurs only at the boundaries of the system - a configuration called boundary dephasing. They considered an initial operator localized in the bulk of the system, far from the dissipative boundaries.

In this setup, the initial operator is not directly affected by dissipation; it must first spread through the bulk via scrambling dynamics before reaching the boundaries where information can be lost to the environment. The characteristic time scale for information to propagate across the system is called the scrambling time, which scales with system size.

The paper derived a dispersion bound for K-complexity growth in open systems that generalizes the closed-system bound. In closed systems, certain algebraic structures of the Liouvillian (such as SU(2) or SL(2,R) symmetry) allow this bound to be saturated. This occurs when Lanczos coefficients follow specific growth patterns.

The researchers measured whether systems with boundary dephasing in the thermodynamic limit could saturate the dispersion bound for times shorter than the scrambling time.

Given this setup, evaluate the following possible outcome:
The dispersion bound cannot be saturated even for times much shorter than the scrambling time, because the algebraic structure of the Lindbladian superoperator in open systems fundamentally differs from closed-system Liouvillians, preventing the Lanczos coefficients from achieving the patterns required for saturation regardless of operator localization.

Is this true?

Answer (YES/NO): NO